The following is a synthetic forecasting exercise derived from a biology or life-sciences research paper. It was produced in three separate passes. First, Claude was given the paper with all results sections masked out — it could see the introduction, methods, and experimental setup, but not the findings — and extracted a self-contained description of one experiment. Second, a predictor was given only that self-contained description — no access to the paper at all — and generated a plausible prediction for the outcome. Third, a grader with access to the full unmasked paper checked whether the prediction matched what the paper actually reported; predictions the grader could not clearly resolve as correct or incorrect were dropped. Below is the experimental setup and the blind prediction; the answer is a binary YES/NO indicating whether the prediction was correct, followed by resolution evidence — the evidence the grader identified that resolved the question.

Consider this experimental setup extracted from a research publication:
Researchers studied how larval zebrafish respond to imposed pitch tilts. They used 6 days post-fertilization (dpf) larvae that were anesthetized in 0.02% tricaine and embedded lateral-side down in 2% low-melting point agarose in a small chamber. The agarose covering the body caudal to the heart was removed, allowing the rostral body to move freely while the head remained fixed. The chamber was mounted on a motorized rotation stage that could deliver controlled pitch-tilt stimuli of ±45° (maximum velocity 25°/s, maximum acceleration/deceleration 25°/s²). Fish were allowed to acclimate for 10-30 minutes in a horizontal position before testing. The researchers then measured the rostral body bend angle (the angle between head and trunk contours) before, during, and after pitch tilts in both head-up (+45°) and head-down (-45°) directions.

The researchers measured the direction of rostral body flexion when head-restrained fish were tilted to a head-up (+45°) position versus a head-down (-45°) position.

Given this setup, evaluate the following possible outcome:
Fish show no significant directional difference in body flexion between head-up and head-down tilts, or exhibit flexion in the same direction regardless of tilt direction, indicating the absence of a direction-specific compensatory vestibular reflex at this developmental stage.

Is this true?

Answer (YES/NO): NO